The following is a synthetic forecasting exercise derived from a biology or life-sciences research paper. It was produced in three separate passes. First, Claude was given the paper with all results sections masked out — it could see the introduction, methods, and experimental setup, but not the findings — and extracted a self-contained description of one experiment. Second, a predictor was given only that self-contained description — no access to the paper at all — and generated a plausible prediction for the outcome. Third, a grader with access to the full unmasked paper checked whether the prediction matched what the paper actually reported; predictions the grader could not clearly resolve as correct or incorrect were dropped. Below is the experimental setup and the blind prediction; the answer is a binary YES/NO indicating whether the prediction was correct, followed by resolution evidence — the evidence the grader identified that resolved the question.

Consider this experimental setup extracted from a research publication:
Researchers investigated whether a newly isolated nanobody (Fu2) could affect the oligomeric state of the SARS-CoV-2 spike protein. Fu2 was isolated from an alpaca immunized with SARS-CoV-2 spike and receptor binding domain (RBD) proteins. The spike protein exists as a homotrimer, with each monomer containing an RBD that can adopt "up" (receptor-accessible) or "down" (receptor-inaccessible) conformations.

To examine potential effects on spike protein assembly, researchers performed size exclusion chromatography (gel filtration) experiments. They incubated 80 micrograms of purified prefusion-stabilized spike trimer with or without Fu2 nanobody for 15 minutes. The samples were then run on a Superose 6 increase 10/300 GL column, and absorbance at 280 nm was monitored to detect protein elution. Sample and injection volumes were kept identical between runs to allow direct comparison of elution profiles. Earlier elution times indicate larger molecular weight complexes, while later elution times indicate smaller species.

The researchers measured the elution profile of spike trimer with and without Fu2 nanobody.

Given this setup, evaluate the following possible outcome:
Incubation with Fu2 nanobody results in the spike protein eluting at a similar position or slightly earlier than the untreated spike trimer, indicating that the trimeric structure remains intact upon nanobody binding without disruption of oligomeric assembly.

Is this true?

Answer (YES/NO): NO